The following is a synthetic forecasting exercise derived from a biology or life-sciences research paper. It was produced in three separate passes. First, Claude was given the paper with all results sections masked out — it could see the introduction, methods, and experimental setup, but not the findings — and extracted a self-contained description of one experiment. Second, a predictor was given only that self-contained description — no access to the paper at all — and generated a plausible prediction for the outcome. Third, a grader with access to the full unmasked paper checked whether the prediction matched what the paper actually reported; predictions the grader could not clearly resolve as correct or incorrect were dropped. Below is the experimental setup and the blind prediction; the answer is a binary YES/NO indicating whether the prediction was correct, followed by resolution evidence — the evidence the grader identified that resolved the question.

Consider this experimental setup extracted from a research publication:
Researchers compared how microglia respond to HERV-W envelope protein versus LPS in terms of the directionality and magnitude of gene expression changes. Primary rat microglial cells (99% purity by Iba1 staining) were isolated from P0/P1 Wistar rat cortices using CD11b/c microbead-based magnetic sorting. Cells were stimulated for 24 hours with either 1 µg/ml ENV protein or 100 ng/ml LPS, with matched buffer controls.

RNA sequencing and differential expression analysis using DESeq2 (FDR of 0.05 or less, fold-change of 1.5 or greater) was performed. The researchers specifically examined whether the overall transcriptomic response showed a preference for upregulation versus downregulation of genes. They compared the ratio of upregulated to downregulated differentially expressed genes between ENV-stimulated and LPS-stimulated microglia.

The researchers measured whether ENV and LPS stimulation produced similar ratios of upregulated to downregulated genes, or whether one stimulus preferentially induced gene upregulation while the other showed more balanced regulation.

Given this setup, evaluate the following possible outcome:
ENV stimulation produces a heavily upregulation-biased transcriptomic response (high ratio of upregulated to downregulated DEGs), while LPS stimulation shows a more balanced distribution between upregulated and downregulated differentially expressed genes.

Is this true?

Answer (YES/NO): NO